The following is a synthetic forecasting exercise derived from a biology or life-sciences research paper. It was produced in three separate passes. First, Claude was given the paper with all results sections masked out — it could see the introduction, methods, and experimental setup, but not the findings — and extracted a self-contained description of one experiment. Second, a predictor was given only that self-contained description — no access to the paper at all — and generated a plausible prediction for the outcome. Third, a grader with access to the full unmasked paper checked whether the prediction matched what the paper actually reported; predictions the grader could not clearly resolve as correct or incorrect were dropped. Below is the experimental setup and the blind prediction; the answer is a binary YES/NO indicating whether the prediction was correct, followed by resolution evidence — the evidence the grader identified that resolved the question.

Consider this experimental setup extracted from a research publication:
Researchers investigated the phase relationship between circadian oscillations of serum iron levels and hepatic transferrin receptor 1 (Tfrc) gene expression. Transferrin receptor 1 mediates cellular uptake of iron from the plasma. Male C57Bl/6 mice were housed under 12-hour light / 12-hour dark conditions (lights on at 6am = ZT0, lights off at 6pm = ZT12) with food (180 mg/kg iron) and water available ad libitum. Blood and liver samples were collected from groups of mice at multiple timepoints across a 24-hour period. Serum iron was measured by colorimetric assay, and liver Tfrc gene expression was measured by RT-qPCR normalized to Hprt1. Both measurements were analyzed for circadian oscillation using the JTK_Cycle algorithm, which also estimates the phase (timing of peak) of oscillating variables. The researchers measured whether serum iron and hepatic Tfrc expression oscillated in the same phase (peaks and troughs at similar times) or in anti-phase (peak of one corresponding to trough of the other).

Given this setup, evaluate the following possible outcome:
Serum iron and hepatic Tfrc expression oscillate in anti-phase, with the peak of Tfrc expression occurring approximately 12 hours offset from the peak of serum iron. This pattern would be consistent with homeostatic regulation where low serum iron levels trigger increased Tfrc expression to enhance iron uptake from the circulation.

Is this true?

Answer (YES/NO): NO